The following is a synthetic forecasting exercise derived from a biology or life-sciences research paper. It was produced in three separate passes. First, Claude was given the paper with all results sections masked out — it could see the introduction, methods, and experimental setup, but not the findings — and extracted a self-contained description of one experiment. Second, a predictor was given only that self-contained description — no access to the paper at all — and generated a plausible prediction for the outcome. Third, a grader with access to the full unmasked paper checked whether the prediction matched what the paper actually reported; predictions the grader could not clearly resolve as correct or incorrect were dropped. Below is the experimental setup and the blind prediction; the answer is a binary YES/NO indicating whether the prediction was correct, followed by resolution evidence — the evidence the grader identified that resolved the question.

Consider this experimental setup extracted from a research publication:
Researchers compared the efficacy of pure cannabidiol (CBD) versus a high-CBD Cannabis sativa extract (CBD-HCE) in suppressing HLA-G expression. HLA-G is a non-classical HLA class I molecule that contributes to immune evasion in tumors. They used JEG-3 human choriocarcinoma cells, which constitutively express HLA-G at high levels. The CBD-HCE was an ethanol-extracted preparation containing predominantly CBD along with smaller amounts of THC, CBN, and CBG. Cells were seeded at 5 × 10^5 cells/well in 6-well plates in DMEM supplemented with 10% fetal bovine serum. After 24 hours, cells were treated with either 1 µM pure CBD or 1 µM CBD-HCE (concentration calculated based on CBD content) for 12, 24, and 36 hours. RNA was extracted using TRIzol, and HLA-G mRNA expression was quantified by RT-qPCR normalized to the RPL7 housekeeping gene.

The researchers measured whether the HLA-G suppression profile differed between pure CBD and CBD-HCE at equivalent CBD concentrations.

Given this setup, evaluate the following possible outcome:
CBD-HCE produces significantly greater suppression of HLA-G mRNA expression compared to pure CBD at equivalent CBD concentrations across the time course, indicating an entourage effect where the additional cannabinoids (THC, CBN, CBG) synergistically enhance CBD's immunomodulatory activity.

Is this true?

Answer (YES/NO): NO